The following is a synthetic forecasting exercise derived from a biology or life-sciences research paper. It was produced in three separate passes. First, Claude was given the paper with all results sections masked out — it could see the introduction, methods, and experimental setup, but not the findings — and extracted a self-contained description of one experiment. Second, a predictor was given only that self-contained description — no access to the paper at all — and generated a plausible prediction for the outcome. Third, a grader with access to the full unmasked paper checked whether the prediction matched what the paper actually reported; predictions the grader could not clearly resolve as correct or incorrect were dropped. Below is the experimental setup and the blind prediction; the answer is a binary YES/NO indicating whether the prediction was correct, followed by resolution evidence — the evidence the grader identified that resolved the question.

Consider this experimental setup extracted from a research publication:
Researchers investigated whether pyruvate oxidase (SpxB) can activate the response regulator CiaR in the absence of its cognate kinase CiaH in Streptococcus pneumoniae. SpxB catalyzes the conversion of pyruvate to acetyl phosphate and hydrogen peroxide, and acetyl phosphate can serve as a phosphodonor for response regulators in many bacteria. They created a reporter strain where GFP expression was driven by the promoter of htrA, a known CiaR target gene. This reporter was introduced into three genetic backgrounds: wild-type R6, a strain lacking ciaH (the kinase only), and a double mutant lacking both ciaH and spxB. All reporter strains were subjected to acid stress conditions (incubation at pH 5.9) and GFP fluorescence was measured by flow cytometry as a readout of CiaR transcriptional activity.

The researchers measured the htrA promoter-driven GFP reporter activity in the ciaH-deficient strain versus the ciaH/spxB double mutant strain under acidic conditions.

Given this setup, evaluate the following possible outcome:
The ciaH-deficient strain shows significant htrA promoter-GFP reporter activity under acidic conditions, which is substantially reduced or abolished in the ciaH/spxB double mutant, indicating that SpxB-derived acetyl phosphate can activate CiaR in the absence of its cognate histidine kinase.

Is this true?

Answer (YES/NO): YES